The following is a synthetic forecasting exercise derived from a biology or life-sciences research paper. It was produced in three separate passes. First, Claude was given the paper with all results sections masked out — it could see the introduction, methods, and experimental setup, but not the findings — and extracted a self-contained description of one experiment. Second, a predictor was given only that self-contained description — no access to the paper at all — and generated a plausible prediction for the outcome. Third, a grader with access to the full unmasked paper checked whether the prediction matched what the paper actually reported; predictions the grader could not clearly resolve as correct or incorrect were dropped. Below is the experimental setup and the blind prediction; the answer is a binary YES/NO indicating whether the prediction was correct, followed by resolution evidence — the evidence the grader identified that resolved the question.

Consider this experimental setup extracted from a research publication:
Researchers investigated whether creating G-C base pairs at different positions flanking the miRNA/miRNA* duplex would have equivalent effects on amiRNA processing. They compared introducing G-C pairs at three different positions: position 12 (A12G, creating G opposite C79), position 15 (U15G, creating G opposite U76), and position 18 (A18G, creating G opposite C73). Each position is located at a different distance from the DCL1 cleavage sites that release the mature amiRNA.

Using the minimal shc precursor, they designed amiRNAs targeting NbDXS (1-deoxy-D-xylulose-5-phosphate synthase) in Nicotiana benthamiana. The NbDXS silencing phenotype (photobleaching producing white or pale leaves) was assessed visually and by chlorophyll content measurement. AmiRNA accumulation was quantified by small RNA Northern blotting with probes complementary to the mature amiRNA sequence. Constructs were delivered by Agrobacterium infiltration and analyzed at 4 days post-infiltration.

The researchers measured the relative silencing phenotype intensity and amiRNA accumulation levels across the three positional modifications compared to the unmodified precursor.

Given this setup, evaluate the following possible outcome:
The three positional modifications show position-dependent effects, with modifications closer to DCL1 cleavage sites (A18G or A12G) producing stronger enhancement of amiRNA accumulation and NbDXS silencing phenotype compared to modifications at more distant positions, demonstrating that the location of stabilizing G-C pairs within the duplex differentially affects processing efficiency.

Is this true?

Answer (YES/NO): NO